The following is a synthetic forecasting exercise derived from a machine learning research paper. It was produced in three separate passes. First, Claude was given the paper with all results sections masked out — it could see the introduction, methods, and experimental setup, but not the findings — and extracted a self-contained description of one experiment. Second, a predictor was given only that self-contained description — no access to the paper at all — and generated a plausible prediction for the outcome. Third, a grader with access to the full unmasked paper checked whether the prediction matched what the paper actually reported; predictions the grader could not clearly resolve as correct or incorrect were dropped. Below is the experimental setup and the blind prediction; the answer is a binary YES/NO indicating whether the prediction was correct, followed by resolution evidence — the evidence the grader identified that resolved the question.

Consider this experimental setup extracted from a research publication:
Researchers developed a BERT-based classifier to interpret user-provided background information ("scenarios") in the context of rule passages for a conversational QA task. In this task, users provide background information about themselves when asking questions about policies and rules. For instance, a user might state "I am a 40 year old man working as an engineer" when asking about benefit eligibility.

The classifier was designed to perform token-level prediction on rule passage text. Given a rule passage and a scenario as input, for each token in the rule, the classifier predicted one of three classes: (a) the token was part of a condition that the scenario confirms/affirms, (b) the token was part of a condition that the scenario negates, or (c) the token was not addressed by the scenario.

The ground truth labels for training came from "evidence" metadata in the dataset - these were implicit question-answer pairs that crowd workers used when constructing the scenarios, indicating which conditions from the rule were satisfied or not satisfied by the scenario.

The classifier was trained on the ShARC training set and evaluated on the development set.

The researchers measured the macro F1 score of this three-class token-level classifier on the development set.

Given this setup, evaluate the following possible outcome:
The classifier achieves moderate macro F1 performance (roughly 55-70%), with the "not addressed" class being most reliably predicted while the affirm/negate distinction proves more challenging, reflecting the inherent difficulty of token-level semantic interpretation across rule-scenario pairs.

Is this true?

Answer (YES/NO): NO